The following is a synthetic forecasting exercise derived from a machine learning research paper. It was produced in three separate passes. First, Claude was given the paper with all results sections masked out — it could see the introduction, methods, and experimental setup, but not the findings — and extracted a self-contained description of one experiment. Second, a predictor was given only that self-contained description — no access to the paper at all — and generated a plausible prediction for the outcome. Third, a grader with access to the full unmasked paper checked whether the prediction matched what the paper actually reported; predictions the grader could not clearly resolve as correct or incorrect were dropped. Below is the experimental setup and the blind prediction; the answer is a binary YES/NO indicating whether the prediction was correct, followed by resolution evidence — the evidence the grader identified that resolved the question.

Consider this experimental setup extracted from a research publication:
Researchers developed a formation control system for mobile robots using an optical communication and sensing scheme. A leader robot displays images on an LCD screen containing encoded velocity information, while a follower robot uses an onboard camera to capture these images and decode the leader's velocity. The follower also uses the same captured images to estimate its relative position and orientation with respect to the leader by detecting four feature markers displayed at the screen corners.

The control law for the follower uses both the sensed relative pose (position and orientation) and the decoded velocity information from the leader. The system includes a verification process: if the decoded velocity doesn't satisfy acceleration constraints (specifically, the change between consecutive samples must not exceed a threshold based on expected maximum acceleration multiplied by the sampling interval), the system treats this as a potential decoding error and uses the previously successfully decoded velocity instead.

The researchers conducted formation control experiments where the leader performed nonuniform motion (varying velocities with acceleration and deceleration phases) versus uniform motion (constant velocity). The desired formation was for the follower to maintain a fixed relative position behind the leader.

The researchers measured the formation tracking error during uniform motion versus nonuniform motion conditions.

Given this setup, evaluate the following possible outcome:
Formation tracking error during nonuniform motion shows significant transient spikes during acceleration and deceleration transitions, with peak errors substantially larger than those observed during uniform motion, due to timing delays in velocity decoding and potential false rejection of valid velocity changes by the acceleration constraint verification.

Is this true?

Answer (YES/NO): NO